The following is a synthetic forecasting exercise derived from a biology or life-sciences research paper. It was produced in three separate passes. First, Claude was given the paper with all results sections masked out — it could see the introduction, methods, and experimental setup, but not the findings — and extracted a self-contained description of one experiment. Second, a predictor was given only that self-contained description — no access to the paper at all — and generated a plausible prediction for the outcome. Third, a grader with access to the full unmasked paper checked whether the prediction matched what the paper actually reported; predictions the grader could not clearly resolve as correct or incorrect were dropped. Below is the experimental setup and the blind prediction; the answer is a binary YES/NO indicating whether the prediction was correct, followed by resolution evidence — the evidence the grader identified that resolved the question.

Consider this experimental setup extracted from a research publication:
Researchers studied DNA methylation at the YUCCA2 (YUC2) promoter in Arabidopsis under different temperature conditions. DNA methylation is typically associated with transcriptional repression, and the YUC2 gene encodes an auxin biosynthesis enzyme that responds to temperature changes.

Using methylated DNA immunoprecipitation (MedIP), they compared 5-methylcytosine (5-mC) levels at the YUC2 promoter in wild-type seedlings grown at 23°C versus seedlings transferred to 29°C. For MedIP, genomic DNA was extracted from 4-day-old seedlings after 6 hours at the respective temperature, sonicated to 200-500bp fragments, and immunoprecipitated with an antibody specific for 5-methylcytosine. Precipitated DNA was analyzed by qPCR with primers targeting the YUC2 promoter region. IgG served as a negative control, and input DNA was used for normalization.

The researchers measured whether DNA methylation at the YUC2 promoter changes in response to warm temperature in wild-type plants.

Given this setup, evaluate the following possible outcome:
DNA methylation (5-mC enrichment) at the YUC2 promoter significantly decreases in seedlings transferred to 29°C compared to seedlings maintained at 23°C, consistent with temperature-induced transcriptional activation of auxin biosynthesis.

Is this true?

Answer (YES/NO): YES